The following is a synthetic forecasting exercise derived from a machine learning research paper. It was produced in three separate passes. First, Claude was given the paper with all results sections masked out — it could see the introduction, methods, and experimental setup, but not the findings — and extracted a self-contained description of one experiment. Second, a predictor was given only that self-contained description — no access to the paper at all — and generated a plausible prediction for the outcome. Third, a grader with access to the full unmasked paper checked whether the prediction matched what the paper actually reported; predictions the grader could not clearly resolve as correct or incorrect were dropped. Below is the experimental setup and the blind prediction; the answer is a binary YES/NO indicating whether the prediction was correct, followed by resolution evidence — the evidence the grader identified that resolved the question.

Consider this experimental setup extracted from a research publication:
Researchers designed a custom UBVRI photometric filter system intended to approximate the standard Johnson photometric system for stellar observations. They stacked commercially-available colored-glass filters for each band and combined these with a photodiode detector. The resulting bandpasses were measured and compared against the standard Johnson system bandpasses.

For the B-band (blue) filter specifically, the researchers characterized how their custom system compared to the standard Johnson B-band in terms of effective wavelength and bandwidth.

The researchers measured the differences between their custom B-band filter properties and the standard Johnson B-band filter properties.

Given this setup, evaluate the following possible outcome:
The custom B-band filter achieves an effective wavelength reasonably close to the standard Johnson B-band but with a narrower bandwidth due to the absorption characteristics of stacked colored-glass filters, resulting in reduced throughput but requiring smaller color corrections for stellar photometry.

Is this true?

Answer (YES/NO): NO